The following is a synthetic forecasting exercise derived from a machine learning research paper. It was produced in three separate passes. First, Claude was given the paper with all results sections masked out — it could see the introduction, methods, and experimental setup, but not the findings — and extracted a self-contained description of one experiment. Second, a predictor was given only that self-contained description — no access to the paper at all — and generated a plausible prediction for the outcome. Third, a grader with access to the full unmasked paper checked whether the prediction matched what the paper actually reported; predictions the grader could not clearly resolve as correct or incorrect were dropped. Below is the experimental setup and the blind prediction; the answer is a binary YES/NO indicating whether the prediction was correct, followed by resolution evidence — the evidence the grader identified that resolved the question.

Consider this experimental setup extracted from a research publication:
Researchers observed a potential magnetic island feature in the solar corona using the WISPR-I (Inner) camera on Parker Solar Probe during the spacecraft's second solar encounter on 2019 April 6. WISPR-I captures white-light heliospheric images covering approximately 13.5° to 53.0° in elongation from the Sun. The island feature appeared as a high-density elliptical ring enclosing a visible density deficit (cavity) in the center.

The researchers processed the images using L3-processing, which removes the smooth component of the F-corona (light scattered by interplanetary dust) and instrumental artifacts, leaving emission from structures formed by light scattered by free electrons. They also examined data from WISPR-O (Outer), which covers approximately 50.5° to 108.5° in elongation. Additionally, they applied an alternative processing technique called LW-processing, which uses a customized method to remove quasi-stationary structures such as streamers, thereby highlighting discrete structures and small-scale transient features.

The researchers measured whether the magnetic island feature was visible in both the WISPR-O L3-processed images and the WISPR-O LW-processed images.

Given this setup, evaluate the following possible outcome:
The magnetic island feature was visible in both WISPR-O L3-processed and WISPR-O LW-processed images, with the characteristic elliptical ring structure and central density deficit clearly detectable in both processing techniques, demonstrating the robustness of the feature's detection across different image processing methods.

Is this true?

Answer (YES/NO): NO